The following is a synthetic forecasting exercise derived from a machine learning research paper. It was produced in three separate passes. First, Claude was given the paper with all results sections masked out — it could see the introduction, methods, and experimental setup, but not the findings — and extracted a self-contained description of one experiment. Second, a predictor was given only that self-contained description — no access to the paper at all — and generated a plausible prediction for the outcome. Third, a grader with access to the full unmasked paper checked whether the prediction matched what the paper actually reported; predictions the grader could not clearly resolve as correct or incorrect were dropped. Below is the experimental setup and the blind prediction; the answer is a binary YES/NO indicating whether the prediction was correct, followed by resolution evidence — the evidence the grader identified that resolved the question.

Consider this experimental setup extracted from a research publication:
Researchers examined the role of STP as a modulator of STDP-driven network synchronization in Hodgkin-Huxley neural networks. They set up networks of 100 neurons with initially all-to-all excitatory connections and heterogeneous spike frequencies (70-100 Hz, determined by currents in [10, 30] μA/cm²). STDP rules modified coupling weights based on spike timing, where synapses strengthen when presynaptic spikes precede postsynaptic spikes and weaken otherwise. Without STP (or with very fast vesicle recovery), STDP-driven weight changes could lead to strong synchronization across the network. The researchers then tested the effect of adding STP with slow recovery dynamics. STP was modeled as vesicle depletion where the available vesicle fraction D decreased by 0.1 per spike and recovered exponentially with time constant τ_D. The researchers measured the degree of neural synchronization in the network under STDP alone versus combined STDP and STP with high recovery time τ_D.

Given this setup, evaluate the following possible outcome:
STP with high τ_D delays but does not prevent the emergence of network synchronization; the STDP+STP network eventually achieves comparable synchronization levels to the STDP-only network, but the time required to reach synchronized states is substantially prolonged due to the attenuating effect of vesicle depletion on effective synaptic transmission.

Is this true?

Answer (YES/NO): NO